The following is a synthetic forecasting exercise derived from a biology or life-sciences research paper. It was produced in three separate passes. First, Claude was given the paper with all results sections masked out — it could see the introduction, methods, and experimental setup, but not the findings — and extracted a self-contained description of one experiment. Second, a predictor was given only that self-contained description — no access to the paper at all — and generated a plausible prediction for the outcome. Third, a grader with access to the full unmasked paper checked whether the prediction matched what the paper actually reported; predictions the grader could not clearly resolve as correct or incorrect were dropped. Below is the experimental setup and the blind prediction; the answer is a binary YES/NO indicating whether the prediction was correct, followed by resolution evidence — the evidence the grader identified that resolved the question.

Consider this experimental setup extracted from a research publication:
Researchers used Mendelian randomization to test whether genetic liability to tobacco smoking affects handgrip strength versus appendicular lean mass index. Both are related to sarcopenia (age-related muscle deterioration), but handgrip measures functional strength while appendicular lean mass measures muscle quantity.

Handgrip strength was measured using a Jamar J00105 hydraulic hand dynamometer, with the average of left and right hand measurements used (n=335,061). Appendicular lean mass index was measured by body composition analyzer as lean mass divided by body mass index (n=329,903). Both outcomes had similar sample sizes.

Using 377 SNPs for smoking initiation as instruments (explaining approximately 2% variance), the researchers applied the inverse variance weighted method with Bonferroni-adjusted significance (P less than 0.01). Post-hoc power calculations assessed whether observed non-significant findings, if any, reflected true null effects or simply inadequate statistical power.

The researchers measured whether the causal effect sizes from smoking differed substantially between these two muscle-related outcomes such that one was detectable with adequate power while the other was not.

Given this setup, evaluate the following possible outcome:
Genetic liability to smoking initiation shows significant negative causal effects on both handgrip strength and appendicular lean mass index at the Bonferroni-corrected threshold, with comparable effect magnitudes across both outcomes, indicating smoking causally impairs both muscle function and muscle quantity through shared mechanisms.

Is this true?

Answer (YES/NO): NO